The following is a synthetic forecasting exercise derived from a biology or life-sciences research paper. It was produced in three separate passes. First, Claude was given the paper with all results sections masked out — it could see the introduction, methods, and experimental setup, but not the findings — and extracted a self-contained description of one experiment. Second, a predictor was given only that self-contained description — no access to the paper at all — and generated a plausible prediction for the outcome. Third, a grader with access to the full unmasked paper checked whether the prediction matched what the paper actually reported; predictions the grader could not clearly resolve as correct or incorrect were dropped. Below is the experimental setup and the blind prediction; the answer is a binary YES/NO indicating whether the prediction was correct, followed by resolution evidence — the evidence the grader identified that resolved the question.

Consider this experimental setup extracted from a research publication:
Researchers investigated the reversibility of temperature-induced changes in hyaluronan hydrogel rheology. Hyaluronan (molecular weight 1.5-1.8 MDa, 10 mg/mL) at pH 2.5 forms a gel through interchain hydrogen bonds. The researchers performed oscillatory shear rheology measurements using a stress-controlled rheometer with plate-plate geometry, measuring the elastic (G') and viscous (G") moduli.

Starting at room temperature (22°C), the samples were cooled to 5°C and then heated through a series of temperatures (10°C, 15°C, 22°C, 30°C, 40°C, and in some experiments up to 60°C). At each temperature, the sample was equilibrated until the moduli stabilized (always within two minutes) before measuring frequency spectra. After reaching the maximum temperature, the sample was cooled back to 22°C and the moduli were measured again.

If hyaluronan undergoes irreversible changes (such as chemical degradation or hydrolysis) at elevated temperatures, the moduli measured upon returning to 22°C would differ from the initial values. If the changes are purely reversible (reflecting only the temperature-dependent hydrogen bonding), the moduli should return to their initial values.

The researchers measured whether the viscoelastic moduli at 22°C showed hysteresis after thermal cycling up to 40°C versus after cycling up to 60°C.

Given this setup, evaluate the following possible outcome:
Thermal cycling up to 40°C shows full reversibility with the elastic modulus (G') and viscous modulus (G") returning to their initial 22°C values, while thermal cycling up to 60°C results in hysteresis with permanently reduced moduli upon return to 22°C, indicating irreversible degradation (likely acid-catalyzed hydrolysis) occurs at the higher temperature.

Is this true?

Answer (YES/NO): YES